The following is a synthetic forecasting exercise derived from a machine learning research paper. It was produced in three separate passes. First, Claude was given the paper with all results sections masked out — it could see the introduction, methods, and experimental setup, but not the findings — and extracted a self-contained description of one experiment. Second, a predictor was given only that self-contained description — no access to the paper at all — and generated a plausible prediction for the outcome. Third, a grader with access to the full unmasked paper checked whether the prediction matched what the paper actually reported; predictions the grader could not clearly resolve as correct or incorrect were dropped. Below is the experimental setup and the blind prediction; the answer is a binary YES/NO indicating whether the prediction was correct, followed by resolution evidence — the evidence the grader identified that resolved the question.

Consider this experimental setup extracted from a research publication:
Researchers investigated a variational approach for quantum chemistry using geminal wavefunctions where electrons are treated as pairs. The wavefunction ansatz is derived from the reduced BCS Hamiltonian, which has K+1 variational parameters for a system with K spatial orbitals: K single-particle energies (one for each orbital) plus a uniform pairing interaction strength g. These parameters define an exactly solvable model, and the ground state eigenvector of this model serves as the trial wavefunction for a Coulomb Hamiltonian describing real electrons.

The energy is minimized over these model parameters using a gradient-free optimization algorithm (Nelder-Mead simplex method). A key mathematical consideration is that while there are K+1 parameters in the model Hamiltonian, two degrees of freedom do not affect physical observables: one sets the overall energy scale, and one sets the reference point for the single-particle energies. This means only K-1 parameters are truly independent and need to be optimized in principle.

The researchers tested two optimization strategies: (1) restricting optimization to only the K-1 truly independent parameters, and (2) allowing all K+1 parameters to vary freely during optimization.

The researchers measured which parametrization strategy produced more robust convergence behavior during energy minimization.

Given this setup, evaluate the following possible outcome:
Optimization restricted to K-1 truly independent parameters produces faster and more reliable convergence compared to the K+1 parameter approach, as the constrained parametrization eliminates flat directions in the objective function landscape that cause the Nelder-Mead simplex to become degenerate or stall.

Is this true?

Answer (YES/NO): NO